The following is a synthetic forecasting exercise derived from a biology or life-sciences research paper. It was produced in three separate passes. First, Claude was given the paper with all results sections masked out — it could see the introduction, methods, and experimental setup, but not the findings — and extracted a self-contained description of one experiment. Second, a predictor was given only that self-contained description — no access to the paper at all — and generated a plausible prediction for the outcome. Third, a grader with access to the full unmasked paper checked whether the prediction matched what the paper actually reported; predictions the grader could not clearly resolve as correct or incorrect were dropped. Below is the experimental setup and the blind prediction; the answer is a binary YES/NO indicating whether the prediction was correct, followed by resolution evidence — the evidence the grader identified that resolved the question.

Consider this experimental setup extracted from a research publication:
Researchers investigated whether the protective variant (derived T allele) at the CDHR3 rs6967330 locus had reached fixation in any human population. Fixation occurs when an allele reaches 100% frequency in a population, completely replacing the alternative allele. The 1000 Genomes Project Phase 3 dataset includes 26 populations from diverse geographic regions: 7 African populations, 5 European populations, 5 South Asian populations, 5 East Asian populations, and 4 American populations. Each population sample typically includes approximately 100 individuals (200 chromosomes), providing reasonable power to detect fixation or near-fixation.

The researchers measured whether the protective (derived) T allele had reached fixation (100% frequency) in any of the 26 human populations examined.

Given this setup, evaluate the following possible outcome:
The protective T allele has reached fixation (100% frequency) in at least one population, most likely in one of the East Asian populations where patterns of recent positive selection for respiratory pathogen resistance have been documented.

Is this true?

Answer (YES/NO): NO